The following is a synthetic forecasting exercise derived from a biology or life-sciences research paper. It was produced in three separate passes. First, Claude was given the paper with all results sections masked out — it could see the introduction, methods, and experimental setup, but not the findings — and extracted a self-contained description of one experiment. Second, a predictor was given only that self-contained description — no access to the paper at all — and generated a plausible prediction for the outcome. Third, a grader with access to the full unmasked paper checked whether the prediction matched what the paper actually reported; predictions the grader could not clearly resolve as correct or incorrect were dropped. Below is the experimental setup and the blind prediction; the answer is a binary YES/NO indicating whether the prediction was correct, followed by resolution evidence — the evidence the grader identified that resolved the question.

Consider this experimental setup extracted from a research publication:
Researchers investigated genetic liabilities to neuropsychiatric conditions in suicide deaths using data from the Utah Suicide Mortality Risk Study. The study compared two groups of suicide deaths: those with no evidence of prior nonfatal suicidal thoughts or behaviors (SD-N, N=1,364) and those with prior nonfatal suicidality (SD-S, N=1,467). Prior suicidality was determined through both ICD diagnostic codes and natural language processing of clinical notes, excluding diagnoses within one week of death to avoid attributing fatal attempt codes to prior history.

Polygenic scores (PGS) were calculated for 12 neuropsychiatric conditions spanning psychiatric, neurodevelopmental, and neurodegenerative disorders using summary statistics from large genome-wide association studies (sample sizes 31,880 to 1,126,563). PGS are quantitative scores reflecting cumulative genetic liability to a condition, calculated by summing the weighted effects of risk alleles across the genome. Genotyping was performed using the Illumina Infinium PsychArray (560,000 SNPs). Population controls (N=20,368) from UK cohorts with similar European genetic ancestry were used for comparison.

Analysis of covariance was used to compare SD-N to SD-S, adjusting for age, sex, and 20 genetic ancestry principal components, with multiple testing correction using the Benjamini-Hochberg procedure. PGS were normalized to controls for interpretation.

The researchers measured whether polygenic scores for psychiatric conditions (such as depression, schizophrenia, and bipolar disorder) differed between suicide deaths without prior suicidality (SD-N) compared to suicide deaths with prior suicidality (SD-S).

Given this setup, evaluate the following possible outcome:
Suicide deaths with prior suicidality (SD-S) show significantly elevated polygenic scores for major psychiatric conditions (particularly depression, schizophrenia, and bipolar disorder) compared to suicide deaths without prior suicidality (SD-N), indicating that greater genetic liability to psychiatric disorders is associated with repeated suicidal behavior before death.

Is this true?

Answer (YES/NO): YES